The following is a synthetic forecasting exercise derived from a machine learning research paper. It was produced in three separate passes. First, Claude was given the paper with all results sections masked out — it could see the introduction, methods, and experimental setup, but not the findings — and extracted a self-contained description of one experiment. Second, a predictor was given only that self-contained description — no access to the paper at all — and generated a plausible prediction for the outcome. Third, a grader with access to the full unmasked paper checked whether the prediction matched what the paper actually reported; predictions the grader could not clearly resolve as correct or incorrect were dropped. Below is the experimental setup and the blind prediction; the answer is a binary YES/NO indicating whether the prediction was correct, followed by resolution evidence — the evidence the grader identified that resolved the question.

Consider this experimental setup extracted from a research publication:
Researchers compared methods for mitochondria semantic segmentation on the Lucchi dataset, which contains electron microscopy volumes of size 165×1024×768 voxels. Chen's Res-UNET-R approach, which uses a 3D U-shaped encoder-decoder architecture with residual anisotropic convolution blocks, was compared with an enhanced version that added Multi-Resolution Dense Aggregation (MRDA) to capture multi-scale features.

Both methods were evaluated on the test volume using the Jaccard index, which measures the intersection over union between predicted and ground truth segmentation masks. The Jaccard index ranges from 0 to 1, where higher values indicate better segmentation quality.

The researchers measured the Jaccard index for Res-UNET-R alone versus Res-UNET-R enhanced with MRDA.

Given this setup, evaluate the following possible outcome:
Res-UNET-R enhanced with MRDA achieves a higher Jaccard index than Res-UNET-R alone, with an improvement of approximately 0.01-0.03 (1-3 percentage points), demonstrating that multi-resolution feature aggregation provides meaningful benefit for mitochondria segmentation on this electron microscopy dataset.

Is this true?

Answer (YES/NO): NO